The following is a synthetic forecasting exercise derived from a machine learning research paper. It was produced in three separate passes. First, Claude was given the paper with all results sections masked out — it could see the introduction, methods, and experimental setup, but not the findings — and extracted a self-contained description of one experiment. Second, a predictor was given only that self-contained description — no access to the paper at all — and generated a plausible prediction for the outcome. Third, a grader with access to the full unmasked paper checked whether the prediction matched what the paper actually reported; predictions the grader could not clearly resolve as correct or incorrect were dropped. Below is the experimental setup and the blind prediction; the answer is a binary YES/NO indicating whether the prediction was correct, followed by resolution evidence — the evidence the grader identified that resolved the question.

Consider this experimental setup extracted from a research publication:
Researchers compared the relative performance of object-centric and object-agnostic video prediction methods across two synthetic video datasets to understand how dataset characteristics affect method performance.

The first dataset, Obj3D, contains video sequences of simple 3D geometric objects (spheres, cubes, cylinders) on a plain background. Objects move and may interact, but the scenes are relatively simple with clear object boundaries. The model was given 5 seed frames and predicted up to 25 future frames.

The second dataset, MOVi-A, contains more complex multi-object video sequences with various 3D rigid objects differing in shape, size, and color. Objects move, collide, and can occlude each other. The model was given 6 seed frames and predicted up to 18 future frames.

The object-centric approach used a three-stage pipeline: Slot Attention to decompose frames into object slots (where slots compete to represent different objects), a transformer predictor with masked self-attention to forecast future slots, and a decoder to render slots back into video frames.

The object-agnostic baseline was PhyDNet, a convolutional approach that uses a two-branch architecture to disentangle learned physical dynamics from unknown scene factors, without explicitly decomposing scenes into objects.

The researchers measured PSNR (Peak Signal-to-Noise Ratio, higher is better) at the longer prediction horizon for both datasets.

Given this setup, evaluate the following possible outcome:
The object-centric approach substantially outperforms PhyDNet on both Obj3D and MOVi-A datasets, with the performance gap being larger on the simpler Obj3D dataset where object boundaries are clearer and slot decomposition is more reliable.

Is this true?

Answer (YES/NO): NO